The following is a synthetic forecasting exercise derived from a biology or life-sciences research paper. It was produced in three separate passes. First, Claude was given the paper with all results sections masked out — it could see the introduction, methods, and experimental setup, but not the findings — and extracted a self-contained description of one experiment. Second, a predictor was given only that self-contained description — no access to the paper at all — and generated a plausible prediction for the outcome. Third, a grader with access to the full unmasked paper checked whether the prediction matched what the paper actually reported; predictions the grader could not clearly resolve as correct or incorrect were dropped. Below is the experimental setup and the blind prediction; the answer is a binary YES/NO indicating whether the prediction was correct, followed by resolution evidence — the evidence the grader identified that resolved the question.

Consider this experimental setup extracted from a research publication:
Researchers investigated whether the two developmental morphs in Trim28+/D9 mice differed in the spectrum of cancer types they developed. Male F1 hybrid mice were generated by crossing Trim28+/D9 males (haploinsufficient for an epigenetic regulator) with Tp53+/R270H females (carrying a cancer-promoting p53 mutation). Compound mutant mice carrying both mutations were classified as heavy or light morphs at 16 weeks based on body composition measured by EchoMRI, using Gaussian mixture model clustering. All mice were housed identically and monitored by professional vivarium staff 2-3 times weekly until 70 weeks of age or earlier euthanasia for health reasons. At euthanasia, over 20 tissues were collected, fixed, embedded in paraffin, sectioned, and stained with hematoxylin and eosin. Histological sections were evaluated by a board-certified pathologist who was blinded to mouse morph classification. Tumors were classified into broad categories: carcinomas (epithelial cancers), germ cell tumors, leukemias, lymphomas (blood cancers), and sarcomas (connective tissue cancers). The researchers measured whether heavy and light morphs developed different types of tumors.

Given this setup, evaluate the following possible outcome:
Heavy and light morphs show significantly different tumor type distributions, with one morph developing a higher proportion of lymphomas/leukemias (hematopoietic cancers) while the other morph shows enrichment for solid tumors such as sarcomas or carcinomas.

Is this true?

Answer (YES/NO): YES